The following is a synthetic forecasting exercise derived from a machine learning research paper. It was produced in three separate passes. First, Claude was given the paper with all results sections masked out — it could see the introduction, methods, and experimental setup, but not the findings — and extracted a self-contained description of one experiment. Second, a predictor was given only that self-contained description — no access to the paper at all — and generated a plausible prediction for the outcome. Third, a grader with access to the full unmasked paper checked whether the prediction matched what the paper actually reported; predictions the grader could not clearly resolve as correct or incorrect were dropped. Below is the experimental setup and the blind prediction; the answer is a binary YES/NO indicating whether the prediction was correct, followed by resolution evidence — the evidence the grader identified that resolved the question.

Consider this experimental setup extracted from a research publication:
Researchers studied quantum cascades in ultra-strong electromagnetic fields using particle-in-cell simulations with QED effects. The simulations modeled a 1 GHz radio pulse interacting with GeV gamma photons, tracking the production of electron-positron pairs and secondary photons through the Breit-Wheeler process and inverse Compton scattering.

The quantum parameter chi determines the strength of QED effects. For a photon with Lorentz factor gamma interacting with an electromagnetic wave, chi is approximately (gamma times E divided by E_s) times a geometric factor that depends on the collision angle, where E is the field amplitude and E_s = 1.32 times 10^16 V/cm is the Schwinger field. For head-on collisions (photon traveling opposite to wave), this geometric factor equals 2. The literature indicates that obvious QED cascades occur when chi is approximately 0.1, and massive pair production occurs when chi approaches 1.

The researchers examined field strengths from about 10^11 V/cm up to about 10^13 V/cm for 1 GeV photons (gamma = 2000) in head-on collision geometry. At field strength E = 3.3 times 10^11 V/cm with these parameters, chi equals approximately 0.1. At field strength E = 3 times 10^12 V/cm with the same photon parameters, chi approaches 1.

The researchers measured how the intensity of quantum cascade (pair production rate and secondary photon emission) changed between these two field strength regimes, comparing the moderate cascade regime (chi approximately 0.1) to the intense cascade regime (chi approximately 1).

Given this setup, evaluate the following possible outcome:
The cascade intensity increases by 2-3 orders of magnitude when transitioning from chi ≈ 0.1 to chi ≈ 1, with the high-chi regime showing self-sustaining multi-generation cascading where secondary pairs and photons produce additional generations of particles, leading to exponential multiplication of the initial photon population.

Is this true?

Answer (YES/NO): NO